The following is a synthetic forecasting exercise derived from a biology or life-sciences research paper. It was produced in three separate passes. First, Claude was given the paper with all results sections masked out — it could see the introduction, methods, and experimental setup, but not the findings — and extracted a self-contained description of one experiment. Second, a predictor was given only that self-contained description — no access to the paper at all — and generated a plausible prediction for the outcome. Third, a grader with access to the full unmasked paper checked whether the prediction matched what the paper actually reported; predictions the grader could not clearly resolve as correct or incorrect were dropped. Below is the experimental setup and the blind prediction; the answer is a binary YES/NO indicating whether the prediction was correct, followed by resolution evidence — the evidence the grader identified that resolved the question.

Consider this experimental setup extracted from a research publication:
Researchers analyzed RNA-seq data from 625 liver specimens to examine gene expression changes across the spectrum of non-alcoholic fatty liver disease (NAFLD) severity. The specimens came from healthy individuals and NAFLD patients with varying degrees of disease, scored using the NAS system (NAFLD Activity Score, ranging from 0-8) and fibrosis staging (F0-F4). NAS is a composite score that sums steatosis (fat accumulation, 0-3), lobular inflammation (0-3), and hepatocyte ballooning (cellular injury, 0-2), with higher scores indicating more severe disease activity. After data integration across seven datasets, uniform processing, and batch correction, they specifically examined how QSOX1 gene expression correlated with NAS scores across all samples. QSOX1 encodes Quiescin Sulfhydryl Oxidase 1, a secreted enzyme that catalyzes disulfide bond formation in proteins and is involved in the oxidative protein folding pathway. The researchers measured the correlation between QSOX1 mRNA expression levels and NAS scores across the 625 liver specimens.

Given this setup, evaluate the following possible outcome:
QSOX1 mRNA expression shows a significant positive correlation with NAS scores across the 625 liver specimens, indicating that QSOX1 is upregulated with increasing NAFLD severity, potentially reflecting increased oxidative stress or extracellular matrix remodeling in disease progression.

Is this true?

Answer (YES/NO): YES